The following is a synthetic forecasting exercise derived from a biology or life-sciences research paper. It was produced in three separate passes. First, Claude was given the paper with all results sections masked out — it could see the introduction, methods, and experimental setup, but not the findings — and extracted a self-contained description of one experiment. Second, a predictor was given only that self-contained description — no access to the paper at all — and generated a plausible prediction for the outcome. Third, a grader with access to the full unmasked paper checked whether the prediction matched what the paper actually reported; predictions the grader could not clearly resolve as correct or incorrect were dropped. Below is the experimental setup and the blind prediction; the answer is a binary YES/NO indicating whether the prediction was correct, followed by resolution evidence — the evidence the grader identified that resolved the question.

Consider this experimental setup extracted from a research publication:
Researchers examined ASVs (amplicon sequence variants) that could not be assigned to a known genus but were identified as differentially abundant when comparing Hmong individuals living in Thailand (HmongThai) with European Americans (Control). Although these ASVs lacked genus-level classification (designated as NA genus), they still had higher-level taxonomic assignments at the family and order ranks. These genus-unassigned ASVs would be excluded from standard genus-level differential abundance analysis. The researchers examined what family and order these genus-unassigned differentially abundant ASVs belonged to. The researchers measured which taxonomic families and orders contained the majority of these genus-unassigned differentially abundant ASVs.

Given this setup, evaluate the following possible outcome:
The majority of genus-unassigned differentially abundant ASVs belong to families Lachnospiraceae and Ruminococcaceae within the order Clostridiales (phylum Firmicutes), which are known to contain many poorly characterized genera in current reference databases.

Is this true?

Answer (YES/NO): NO